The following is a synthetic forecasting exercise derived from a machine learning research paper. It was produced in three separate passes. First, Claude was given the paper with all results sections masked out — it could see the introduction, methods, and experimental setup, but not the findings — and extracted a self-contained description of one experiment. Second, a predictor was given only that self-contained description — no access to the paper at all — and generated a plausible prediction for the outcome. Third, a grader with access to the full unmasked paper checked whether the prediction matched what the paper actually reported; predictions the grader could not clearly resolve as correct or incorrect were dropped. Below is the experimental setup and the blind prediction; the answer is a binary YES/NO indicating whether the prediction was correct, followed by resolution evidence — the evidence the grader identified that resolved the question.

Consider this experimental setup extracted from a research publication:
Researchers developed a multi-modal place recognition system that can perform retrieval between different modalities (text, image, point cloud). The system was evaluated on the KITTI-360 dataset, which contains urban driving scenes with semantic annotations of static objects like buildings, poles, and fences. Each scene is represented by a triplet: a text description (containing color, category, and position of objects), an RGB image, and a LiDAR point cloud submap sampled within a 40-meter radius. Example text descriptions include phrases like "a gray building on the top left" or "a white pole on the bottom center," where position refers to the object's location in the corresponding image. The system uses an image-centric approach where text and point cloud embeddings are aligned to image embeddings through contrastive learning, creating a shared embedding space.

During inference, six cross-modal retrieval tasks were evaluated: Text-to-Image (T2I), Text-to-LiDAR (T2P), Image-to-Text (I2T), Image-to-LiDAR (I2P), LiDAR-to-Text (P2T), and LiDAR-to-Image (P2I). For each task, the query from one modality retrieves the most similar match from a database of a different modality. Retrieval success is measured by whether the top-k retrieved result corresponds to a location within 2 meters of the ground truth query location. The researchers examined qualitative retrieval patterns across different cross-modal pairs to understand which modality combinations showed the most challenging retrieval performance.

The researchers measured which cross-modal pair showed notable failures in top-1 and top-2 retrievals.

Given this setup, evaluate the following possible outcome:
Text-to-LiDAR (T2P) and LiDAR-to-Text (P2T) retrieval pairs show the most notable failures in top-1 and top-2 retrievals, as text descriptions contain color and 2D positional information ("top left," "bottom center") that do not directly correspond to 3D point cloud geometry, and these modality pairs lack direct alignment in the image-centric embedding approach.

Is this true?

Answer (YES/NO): NO